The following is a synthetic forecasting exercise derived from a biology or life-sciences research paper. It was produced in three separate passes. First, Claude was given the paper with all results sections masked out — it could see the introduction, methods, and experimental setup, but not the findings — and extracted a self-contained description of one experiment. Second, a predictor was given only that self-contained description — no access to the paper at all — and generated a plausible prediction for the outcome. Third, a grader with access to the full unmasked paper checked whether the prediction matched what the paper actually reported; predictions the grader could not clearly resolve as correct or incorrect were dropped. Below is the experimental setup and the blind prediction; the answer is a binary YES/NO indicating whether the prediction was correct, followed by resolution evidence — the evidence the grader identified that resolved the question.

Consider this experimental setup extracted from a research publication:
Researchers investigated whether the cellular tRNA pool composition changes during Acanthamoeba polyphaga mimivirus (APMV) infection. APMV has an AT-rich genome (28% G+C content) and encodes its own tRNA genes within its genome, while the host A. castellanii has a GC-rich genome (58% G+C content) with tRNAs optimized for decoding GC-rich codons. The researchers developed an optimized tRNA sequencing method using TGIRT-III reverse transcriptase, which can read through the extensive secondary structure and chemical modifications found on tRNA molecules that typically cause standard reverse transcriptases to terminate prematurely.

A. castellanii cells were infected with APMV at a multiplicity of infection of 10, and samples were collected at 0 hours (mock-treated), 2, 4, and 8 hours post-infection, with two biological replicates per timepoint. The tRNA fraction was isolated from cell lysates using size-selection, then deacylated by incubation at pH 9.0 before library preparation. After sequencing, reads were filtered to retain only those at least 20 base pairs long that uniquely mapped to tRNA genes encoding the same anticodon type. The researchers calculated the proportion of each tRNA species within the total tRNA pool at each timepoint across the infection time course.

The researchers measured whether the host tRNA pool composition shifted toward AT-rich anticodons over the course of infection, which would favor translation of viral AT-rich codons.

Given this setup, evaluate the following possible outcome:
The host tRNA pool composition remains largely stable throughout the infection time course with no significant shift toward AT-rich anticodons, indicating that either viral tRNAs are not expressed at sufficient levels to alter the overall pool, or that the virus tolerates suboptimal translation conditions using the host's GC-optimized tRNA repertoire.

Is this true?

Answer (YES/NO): YES